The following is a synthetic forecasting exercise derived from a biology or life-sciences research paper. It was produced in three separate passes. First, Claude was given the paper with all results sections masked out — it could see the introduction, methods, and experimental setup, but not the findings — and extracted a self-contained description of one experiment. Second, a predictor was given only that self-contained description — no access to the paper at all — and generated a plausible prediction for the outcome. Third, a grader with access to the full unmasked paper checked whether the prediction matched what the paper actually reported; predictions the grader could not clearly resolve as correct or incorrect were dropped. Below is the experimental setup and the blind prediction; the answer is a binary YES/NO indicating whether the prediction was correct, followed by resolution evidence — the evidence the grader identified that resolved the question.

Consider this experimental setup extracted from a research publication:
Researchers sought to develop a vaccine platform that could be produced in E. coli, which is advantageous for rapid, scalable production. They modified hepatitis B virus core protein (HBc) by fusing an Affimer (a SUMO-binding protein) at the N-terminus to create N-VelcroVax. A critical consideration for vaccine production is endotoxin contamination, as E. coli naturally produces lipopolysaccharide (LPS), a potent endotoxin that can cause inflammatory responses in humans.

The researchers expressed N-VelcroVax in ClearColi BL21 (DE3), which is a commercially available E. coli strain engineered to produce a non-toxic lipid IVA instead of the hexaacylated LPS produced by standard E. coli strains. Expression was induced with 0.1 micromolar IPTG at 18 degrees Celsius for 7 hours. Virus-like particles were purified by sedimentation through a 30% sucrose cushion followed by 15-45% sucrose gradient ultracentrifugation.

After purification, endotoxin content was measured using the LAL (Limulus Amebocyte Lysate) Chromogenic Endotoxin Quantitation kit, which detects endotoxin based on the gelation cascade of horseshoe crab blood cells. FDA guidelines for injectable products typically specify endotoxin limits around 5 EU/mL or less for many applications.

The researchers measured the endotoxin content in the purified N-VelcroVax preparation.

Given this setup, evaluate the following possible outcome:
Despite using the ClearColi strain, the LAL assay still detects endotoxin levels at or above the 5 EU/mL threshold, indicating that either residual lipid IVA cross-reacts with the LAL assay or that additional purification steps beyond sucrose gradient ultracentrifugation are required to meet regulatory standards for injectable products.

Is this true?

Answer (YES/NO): NO